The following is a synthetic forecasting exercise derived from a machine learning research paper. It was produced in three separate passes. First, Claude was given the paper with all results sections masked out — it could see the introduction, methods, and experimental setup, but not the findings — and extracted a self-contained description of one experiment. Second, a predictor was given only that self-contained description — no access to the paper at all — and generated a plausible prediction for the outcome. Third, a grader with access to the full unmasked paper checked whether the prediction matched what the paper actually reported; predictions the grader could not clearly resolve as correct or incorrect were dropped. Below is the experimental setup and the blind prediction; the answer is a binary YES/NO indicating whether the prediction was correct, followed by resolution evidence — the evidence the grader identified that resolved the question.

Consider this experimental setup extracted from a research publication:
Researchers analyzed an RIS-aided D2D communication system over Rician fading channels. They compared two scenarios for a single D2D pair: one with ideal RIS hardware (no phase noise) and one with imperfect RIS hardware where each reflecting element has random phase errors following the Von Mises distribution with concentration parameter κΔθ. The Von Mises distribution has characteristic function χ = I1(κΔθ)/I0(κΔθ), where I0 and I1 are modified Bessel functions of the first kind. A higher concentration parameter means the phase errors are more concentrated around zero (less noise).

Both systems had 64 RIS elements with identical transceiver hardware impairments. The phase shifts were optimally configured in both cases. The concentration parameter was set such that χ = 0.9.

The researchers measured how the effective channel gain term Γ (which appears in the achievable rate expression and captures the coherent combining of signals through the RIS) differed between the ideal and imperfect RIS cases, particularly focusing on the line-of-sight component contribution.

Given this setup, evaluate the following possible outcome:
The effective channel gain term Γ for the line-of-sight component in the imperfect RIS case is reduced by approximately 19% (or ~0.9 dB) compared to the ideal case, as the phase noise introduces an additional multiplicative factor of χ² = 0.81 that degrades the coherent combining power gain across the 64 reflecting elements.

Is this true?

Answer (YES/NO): YES